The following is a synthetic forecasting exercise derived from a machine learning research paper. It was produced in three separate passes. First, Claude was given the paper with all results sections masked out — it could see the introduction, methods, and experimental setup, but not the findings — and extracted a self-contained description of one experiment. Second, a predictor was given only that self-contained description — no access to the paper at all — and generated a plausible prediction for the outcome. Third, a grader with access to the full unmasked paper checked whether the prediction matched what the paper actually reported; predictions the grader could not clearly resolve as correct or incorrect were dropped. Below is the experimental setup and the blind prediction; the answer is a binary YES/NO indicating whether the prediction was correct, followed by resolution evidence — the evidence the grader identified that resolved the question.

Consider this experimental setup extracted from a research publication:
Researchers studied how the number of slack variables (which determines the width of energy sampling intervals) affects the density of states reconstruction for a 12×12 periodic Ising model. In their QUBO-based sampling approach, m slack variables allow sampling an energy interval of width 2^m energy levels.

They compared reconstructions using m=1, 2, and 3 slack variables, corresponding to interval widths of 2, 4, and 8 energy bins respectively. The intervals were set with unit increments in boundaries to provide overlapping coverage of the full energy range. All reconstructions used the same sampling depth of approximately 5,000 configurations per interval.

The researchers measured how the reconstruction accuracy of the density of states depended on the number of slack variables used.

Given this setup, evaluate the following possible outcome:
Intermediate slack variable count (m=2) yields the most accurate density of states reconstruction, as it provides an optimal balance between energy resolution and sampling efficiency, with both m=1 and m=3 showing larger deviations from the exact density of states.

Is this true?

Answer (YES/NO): NO